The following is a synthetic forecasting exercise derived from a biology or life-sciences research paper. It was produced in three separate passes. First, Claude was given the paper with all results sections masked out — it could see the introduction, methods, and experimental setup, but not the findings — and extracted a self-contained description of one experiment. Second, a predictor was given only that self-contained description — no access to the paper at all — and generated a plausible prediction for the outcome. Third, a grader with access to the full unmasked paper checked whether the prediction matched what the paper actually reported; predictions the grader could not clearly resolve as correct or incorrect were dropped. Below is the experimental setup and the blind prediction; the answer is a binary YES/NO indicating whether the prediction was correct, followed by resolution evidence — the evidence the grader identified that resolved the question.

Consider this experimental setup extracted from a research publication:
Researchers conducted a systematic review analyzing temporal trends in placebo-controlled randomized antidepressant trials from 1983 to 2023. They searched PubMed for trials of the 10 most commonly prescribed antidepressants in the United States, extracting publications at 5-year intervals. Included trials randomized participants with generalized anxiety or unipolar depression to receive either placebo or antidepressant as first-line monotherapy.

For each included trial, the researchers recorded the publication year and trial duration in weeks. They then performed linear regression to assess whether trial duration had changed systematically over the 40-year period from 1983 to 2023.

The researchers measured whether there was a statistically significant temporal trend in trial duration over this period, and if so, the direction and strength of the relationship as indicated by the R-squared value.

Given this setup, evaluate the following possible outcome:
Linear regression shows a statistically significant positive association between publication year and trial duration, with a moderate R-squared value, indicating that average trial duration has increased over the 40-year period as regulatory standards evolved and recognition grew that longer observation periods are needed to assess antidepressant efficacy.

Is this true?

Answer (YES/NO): NO